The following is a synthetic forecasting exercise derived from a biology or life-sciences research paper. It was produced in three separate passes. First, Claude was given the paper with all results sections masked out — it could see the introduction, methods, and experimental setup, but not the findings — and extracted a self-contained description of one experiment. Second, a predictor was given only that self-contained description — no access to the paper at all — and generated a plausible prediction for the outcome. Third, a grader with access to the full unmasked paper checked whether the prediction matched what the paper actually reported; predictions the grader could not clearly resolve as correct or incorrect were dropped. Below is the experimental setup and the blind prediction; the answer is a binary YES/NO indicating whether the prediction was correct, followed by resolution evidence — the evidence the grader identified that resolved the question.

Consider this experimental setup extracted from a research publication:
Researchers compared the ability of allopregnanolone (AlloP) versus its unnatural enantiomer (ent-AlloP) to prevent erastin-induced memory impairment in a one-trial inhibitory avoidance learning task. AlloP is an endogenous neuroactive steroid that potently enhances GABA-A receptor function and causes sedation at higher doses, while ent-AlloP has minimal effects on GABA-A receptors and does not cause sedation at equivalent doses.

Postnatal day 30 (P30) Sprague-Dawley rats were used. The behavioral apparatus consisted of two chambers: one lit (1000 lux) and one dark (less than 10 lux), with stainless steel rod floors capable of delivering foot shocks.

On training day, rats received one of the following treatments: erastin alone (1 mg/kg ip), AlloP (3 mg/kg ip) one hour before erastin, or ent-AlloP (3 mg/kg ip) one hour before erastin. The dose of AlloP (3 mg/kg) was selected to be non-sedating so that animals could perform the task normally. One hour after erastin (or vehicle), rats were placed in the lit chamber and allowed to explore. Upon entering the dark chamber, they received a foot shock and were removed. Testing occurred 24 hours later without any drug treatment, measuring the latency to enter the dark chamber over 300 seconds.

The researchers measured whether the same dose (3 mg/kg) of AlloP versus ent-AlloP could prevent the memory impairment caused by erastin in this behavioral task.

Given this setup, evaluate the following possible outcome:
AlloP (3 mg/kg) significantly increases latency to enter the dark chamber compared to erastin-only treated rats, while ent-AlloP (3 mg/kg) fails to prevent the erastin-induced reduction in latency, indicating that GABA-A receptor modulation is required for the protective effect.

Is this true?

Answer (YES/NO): NO